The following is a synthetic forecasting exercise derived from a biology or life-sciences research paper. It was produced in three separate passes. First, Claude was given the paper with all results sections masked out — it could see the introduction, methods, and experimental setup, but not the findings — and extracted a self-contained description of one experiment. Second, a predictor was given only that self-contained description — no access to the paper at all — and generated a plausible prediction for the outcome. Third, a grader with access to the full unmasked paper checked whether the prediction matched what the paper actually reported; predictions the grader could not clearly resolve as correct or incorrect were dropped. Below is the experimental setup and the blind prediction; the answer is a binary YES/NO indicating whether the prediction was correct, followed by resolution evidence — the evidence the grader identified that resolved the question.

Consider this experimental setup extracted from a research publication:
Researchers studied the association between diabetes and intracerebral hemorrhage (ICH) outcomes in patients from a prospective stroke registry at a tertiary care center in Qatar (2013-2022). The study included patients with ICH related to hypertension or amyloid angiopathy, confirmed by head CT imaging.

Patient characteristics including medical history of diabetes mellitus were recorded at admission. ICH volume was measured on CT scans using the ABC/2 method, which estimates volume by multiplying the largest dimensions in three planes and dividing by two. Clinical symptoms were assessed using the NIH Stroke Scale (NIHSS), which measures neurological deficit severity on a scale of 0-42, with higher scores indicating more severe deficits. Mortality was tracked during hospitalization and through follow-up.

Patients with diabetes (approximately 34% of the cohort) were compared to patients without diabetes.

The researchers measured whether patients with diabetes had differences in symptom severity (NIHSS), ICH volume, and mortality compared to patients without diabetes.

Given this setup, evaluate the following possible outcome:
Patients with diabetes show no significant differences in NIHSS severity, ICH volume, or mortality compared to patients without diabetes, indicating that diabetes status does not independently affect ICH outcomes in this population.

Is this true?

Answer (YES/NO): NO